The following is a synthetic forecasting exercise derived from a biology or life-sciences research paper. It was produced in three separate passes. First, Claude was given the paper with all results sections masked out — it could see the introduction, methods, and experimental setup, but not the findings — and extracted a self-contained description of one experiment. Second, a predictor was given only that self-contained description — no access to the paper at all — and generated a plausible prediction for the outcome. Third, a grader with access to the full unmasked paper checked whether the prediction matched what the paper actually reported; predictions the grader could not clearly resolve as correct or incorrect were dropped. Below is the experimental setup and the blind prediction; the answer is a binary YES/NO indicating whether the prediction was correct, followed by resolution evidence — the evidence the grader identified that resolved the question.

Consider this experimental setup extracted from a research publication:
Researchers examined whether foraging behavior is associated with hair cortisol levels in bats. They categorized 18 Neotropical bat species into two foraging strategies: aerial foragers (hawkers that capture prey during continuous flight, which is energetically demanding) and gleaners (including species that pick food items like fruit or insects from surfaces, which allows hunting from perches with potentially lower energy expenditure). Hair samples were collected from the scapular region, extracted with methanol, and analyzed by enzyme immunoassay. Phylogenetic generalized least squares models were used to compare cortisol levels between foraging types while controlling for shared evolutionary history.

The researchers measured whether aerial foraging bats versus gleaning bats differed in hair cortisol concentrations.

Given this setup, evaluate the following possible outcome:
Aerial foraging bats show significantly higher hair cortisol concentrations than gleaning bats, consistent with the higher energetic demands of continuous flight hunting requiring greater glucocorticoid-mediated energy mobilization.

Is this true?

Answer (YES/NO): NO